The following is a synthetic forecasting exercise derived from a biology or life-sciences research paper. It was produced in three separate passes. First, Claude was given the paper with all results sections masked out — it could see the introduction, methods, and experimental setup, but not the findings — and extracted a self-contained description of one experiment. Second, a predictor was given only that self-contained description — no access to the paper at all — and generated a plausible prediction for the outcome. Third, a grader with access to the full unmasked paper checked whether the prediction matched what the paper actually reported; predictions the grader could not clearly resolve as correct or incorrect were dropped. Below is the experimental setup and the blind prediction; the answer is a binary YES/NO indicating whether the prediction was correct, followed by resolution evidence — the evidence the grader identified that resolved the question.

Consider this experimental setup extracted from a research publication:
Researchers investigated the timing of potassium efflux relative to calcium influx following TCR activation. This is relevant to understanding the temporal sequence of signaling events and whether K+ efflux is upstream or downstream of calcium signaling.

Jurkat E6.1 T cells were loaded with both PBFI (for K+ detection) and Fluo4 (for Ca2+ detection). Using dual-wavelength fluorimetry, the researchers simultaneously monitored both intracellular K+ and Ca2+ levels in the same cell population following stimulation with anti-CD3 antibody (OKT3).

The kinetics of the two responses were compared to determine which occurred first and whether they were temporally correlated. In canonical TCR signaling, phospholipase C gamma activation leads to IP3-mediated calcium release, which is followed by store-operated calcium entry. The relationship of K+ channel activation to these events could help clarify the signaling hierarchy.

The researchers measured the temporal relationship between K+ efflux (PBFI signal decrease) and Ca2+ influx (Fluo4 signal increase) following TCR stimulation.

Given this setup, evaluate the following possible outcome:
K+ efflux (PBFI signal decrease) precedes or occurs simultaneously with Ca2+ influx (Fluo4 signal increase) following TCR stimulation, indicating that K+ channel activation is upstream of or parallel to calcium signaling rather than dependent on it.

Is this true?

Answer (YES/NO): YES